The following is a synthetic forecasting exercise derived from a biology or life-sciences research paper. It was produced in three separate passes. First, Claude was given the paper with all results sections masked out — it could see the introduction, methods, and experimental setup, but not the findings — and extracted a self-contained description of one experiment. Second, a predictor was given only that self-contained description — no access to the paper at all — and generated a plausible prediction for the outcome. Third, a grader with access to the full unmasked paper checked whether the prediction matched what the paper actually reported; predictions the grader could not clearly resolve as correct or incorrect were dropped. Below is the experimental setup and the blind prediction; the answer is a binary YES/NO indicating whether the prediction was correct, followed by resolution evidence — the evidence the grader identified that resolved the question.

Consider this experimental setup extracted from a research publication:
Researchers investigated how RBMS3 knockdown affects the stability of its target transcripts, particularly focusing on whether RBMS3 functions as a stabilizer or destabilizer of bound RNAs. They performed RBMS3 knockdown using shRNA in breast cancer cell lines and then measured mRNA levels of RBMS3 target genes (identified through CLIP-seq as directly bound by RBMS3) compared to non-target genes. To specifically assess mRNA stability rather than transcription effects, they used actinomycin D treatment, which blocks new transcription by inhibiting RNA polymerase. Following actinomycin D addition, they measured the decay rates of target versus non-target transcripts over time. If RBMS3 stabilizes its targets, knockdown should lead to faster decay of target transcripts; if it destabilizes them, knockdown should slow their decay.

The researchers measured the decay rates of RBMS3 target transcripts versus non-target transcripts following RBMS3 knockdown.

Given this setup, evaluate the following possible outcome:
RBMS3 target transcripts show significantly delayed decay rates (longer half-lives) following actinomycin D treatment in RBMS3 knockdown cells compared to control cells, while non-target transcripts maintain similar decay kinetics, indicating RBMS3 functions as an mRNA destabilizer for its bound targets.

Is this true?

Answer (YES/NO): NO